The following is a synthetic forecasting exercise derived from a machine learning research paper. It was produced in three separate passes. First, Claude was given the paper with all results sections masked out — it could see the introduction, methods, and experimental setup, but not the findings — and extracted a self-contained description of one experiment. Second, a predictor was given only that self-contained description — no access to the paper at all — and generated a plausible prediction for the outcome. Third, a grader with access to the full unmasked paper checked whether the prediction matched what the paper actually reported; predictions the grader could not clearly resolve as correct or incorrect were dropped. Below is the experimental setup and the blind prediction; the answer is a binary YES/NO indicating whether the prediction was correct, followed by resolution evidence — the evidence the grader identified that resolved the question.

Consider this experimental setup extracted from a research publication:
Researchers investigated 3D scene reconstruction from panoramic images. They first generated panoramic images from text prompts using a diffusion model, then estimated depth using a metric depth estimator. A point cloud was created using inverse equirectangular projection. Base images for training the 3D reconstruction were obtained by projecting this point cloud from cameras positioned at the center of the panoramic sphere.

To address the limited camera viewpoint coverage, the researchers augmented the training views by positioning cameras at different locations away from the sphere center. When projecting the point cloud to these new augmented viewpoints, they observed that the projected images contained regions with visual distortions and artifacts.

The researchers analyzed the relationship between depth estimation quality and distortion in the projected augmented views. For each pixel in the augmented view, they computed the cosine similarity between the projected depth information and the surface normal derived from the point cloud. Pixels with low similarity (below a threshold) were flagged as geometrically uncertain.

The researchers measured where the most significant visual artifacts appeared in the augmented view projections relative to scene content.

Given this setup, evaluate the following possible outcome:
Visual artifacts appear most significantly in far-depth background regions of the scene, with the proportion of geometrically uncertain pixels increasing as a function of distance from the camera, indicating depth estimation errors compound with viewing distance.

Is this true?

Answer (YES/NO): NO